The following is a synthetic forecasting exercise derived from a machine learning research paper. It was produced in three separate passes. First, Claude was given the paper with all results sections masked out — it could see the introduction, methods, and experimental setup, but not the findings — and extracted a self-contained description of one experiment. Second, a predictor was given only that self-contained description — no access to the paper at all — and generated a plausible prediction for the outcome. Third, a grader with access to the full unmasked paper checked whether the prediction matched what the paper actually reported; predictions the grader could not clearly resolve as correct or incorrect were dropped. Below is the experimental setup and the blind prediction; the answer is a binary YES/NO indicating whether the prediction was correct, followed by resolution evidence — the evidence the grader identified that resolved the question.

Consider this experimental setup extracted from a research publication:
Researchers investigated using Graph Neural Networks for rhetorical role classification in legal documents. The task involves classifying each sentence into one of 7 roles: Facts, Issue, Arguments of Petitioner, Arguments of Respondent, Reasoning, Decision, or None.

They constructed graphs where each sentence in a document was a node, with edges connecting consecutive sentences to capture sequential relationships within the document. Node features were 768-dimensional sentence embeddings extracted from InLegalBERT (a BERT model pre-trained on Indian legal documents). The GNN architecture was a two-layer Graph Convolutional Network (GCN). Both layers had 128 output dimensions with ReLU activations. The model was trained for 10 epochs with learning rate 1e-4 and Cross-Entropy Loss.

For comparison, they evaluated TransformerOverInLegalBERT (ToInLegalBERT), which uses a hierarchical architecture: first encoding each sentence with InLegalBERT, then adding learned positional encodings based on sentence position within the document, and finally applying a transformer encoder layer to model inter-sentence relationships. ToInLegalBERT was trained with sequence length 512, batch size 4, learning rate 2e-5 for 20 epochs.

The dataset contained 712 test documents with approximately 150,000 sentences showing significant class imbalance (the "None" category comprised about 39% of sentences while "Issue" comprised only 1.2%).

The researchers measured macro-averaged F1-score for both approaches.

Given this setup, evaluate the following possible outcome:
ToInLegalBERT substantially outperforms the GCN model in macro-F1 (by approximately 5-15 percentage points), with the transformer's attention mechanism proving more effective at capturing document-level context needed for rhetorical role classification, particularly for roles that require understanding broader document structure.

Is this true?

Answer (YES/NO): NO